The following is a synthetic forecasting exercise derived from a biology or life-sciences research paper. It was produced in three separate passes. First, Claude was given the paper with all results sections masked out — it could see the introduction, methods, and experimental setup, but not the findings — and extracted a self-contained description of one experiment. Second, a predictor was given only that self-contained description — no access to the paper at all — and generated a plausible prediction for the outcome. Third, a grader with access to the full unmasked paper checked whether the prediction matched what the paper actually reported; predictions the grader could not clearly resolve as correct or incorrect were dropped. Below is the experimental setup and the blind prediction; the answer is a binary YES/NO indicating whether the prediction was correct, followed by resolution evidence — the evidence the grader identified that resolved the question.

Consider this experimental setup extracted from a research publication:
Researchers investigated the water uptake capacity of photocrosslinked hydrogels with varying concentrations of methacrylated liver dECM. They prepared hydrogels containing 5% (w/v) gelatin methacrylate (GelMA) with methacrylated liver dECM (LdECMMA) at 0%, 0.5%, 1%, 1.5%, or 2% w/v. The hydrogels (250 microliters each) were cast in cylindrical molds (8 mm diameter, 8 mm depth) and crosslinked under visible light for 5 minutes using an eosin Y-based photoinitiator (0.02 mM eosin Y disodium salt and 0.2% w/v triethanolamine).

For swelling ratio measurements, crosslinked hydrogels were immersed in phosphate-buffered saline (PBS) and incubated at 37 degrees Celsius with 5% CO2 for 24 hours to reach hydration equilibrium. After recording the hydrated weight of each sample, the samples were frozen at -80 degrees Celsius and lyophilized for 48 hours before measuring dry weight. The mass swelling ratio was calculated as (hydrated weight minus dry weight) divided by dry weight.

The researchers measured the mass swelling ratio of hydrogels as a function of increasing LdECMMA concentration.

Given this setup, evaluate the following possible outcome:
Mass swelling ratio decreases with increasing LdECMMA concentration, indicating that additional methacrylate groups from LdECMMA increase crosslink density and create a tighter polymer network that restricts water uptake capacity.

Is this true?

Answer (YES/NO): YES